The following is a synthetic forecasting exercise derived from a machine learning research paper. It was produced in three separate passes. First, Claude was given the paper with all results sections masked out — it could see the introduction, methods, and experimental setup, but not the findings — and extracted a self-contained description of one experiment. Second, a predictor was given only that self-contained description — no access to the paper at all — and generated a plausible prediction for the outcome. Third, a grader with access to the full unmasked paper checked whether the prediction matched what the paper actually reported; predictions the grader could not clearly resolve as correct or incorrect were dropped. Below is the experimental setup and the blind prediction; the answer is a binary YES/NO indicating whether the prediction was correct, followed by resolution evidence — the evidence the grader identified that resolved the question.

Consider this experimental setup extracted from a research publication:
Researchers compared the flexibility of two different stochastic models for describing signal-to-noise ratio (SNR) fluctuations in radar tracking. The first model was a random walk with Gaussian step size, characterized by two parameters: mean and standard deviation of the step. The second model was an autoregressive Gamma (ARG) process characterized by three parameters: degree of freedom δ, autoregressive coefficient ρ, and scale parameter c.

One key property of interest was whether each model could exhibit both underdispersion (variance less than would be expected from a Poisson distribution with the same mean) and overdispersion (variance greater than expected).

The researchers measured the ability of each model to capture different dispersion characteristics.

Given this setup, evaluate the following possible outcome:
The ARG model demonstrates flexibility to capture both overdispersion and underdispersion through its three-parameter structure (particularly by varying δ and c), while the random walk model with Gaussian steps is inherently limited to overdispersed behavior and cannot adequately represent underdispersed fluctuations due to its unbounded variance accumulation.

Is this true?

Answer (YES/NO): NO